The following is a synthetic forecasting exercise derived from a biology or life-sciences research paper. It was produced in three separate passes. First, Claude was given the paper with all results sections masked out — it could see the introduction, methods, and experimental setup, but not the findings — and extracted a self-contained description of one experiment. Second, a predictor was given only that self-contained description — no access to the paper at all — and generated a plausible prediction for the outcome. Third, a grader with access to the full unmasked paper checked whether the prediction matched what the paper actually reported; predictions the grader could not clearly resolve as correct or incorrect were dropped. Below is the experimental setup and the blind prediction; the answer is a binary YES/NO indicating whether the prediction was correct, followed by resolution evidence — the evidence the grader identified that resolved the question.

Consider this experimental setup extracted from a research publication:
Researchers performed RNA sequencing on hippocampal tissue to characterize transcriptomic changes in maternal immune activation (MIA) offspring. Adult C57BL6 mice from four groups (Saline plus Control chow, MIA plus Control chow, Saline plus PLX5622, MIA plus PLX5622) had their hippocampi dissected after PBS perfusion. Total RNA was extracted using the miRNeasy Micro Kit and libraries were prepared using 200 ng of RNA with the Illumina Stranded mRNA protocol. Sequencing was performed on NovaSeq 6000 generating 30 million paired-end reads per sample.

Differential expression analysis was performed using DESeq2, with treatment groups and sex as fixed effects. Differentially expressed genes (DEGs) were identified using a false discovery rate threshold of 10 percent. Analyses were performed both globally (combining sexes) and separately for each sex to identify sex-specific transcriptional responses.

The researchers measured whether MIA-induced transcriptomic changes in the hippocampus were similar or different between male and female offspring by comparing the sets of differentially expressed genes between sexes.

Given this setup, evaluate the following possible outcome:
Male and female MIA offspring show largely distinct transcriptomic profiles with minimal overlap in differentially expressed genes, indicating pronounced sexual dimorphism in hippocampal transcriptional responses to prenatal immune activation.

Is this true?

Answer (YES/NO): YES